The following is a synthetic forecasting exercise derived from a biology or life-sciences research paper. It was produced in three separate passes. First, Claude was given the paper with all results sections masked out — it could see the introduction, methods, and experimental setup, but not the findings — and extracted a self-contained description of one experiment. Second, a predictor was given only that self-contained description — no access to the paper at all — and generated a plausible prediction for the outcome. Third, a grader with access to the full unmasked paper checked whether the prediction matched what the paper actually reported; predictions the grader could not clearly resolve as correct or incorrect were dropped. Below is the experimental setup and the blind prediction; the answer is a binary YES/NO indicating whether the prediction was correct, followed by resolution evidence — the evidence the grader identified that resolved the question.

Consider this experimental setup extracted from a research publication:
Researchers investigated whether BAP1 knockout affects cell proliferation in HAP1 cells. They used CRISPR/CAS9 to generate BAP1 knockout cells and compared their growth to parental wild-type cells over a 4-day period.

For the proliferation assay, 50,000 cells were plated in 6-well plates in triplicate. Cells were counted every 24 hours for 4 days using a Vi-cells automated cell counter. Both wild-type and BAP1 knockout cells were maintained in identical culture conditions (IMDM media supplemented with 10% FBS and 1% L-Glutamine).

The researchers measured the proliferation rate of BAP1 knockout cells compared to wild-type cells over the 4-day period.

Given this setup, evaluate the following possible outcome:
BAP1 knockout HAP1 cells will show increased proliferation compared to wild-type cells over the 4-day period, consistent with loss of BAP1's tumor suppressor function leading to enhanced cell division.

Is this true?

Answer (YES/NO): NO